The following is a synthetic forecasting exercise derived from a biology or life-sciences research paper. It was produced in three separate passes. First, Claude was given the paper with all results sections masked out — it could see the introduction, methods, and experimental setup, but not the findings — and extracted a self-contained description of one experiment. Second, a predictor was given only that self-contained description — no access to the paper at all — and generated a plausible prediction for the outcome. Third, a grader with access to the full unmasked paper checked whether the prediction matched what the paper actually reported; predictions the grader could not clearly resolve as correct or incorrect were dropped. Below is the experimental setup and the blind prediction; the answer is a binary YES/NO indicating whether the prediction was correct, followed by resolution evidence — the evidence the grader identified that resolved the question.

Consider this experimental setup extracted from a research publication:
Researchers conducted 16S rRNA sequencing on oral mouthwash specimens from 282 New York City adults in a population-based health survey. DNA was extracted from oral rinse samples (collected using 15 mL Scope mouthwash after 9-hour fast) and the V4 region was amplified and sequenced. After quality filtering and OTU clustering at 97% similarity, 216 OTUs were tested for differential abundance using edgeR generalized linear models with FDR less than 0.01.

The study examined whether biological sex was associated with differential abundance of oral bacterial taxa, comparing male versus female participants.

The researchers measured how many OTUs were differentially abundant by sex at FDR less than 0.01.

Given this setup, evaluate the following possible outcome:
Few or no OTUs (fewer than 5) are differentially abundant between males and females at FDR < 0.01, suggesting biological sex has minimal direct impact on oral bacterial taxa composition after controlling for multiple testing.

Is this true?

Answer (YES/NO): YES